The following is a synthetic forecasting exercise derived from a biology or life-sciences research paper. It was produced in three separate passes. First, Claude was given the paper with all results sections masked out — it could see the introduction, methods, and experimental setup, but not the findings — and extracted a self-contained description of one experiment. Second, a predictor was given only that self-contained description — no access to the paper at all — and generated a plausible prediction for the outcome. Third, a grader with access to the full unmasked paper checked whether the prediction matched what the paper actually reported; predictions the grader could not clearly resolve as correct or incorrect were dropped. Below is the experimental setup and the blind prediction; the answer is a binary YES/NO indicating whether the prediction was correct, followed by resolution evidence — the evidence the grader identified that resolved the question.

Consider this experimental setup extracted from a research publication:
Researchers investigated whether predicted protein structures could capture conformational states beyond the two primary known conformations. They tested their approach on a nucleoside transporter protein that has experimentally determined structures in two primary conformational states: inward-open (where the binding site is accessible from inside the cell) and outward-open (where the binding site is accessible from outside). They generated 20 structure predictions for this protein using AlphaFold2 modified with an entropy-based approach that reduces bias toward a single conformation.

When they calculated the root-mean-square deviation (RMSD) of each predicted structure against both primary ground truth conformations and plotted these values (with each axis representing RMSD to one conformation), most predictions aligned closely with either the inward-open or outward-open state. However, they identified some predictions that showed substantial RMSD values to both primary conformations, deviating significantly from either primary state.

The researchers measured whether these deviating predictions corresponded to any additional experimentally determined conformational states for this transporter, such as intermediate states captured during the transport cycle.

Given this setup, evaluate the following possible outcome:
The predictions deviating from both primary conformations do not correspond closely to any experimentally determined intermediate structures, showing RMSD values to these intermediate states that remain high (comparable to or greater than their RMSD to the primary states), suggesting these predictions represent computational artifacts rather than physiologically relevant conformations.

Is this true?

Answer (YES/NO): NO